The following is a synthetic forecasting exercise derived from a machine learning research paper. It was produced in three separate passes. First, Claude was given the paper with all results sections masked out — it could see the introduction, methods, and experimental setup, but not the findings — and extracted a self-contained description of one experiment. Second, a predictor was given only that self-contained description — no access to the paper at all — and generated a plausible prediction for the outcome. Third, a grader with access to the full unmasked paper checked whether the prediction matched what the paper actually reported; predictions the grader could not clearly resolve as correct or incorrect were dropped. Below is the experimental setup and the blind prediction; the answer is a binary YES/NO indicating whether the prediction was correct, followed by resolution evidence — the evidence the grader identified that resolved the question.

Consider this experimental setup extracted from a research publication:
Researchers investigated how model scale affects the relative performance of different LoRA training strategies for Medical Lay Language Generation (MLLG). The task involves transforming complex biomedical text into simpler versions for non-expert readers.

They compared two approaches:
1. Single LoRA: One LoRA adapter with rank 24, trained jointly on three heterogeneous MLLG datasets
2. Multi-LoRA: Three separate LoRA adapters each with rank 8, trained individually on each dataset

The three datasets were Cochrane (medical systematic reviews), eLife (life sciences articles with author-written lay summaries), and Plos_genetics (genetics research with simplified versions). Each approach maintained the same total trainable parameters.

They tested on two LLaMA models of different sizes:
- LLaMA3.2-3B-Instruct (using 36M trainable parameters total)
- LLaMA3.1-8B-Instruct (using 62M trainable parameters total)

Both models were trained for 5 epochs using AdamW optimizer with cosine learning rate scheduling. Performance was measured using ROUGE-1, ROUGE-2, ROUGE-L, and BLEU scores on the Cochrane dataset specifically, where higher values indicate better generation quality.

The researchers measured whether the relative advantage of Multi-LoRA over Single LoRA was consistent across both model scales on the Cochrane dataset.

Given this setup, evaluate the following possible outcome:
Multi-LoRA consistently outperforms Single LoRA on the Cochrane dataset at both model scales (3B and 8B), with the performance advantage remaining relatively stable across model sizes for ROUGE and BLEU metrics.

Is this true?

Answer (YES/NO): NO